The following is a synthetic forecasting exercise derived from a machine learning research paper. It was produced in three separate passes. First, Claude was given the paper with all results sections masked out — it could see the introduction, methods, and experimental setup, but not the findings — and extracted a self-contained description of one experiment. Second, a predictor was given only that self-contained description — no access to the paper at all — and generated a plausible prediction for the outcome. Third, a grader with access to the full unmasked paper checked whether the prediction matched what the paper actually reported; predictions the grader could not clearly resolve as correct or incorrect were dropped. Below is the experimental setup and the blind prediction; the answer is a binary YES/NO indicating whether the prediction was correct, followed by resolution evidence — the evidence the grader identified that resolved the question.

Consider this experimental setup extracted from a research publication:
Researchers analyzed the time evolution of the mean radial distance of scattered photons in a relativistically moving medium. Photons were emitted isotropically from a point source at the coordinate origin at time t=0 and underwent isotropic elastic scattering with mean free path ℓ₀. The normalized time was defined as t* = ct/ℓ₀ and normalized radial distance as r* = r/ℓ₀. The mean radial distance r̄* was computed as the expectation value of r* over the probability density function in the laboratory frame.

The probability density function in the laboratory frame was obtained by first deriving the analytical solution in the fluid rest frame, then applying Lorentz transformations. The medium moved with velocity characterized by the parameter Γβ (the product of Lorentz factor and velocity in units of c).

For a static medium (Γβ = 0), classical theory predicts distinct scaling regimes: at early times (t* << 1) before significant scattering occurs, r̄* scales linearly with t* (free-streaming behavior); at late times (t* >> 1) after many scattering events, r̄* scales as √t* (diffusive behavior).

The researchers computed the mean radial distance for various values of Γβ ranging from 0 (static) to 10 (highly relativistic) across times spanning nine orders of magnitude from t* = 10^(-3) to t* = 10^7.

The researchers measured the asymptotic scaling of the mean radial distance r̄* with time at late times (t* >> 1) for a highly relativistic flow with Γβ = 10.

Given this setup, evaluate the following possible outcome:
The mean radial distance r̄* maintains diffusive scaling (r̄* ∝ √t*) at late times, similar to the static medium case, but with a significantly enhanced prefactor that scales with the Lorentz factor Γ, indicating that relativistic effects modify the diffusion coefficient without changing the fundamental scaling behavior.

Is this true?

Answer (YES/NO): NO